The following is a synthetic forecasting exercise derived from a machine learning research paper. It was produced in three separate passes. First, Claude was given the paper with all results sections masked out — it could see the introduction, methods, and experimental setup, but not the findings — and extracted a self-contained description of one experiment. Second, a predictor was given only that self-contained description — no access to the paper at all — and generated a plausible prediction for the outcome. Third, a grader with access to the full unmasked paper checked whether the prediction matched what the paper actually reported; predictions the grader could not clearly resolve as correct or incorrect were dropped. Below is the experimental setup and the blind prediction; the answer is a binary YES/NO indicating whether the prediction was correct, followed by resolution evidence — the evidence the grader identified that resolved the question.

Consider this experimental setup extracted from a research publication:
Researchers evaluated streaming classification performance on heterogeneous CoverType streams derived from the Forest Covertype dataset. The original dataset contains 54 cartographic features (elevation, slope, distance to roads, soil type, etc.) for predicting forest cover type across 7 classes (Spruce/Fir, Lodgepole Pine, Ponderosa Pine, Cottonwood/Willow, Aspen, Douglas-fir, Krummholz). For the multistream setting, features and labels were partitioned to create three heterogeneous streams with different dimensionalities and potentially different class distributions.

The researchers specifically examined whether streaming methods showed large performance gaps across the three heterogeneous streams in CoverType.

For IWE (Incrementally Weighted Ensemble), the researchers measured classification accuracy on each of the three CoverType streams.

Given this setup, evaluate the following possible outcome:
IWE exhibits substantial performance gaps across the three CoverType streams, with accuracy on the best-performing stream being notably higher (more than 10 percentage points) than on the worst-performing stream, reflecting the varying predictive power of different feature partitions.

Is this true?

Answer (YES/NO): YES